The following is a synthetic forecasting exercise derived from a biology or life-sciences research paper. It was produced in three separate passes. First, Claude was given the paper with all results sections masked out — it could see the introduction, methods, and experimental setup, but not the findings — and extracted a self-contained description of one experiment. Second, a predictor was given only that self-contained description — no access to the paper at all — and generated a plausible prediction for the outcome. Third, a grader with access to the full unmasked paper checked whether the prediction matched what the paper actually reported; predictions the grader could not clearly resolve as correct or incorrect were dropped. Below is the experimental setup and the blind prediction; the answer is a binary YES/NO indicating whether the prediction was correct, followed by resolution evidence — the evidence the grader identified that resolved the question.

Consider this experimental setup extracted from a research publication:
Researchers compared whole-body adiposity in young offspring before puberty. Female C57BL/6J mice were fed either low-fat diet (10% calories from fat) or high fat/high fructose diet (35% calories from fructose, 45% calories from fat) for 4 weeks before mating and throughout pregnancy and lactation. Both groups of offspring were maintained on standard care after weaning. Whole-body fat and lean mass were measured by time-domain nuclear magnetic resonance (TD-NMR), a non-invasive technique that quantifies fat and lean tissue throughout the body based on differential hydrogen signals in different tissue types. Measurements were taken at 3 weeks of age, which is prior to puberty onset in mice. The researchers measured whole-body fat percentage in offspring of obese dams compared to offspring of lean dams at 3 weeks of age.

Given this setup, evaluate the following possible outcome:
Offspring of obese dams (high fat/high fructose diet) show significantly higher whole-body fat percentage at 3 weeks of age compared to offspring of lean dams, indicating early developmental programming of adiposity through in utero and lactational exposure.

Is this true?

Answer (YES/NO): YES